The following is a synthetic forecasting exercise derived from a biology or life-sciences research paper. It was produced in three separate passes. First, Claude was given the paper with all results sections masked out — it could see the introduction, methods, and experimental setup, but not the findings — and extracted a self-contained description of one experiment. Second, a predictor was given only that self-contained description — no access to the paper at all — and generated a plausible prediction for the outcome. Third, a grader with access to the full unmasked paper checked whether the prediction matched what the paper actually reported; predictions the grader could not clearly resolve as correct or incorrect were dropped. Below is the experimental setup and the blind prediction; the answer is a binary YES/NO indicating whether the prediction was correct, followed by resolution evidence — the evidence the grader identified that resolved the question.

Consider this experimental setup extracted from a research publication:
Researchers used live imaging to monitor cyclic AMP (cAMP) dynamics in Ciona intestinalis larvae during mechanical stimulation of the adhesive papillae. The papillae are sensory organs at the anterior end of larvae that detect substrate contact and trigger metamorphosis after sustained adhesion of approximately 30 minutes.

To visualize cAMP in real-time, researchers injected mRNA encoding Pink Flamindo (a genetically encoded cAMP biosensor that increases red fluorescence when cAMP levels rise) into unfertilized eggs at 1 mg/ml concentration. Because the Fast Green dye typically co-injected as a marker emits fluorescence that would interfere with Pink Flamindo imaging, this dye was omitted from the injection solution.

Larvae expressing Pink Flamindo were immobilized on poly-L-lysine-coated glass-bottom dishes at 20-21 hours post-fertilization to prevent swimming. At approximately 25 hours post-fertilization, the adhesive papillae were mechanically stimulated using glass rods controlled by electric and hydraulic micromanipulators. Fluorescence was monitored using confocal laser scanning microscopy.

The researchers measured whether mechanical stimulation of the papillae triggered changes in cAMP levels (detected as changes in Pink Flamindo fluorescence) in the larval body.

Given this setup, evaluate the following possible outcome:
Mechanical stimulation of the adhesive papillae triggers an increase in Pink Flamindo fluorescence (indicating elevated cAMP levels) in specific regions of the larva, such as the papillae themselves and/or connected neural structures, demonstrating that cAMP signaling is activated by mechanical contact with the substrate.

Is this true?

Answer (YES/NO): NO